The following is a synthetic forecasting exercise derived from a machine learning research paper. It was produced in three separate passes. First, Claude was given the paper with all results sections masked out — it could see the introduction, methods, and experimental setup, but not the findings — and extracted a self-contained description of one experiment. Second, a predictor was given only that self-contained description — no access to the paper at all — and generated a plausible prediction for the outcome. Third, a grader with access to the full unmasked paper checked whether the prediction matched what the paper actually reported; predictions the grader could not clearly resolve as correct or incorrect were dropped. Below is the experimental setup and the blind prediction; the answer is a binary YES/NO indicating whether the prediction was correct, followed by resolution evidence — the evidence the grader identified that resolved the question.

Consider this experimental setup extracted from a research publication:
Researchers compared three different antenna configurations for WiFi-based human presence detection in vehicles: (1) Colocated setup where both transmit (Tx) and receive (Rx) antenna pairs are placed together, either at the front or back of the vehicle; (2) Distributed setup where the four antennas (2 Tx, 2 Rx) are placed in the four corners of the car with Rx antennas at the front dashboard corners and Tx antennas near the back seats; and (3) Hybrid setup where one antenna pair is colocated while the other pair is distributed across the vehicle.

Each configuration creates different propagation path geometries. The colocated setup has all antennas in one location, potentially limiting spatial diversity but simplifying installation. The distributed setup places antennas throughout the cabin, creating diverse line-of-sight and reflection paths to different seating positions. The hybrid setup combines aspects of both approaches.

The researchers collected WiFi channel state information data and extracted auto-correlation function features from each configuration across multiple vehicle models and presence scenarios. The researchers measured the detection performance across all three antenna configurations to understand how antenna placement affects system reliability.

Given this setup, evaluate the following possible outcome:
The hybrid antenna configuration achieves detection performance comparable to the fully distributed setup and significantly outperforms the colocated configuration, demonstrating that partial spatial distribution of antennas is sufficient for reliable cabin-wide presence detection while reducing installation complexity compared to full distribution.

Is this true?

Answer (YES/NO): YES